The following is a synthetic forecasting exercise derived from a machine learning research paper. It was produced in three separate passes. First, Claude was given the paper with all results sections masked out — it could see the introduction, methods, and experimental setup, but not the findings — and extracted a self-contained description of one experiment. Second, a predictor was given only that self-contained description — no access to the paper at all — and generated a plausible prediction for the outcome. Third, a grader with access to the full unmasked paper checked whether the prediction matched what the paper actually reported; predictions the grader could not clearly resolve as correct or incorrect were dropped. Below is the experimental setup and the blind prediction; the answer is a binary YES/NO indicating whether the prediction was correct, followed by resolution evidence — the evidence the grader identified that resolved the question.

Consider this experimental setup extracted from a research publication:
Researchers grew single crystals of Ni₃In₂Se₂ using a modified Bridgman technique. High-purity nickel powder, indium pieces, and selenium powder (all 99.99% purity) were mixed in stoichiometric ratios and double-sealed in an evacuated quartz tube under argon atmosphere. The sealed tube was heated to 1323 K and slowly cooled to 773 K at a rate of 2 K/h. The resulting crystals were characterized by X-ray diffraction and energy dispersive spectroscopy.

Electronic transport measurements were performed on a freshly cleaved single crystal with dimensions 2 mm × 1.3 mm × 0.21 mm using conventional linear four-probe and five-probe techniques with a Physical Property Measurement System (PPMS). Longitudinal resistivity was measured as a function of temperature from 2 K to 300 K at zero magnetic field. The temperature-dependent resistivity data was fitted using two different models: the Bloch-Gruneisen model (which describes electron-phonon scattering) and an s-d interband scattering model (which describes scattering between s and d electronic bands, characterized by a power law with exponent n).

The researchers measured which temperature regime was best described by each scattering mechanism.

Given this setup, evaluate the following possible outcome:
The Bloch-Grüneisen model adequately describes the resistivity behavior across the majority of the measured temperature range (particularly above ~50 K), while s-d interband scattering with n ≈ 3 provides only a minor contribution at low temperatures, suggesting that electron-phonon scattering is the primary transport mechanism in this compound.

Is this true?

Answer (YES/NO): NO